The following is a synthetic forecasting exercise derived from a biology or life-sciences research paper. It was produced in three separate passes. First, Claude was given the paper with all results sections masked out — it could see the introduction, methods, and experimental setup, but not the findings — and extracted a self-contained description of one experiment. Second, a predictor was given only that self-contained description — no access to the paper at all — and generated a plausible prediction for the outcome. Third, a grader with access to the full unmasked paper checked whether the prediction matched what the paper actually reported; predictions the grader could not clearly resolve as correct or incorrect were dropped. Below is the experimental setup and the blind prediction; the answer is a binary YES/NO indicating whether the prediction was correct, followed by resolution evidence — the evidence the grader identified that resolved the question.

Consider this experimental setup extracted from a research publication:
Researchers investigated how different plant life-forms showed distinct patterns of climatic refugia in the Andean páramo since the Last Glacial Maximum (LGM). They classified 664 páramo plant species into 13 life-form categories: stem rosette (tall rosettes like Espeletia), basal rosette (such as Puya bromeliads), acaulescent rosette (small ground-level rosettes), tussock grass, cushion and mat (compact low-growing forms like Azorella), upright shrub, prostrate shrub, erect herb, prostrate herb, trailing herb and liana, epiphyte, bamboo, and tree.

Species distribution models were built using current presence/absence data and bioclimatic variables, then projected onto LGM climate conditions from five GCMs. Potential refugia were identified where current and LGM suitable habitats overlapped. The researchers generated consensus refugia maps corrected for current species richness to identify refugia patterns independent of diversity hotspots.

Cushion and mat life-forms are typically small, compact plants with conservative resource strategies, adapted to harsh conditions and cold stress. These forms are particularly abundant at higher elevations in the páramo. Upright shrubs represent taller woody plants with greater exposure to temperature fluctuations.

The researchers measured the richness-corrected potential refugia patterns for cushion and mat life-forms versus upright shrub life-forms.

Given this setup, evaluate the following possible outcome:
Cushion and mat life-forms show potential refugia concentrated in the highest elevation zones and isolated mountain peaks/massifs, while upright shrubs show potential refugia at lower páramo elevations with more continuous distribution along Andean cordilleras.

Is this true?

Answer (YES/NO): NO